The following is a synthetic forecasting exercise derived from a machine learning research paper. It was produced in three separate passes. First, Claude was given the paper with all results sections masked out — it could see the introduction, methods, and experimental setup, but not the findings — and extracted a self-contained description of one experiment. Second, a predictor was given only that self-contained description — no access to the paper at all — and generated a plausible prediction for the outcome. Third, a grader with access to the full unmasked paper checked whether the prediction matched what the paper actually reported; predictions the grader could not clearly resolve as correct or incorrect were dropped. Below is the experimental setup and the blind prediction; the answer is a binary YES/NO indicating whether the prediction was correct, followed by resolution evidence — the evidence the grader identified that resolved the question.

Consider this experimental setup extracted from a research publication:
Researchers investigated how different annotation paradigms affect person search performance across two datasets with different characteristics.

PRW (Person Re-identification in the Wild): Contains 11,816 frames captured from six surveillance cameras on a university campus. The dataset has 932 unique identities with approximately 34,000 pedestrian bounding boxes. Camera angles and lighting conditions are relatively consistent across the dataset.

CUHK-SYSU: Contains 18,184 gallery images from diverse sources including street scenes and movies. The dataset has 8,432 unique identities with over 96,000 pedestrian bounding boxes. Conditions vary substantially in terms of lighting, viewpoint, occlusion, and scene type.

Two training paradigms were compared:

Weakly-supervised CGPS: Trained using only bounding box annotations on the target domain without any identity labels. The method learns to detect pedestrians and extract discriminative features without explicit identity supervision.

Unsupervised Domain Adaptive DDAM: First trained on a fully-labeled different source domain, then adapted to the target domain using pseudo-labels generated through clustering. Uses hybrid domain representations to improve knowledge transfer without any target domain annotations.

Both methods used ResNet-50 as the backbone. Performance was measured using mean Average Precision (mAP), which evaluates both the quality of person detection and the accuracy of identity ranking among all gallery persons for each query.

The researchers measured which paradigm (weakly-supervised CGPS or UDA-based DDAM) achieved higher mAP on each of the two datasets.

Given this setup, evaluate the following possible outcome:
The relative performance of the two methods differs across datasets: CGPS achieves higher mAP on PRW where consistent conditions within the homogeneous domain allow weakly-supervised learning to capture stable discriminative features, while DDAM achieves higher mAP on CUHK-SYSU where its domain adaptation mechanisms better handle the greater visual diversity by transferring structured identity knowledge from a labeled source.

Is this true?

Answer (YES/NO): NO